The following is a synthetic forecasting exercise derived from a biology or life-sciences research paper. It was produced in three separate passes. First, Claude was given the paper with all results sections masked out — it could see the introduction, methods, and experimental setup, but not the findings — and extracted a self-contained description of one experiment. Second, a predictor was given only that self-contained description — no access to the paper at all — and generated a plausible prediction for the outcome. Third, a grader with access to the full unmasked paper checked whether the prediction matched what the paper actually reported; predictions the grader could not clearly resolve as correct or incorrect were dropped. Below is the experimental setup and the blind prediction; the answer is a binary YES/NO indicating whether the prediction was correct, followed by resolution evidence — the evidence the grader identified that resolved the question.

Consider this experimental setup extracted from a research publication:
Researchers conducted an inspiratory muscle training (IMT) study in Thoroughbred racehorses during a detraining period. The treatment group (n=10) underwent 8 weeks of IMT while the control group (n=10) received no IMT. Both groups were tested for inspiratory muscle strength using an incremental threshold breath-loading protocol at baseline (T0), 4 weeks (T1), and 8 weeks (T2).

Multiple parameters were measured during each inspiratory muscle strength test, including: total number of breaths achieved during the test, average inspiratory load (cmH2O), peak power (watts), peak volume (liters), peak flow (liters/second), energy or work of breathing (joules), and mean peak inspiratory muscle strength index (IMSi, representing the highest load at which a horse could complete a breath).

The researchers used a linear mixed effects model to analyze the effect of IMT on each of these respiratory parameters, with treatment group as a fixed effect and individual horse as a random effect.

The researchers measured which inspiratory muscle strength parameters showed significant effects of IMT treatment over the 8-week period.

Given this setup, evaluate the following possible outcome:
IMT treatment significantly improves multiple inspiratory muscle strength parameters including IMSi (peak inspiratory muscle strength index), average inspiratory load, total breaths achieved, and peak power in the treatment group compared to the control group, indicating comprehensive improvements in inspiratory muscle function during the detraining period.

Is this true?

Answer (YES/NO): NO